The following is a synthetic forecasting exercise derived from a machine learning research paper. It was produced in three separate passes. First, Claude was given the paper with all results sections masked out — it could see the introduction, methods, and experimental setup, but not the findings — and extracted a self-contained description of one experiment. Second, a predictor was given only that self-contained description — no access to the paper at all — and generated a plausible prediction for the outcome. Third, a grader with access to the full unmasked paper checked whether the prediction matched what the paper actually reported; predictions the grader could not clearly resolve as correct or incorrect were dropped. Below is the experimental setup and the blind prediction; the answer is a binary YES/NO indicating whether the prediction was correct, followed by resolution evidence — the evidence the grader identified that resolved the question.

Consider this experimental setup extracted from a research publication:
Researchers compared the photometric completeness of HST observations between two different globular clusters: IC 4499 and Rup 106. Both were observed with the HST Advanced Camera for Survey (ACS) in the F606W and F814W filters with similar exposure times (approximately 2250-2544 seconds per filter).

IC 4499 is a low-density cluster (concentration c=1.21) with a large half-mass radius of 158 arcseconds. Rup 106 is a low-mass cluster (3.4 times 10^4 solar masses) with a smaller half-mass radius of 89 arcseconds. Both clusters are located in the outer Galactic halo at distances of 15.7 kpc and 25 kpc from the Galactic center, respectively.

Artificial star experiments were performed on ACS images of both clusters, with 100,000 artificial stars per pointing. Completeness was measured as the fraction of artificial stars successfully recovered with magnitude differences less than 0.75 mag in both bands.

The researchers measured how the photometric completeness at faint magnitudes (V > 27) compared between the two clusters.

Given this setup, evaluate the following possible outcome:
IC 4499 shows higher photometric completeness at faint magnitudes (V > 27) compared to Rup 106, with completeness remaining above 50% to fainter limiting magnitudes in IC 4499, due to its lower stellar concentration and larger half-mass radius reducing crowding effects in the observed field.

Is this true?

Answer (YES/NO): NO